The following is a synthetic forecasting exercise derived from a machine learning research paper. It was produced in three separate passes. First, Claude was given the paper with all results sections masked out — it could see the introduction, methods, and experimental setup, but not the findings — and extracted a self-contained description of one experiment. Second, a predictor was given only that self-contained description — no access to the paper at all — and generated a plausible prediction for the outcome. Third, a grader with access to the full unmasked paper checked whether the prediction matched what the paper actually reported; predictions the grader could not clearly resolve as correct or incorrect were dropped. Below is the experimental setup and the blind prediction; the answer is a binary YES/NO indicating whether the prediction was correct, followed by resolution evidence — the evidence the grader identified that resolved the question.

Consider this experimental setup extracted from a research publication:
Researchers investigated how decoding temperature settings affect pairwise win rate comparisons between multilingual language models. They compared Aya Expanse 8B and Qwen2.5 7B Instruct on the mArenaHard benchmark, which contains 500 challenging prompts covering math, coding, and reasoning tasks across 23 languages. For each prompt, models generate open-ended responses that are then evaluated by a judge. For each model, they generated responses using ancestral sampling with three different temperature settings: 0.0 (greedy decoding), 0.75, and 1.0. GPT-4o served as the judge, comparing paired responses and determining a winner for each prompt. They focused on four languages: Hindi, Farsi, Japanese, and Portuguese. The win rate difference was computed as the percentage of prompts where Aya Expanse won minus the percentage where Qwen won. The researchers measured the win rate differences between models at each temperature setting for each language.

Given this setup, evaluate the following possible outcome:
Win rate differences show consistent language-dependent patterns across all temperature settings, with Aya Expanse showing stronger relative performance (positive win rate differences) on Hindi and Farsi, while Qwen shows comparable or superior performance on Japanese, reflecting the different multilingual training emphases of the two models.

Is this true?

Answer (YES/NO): NO